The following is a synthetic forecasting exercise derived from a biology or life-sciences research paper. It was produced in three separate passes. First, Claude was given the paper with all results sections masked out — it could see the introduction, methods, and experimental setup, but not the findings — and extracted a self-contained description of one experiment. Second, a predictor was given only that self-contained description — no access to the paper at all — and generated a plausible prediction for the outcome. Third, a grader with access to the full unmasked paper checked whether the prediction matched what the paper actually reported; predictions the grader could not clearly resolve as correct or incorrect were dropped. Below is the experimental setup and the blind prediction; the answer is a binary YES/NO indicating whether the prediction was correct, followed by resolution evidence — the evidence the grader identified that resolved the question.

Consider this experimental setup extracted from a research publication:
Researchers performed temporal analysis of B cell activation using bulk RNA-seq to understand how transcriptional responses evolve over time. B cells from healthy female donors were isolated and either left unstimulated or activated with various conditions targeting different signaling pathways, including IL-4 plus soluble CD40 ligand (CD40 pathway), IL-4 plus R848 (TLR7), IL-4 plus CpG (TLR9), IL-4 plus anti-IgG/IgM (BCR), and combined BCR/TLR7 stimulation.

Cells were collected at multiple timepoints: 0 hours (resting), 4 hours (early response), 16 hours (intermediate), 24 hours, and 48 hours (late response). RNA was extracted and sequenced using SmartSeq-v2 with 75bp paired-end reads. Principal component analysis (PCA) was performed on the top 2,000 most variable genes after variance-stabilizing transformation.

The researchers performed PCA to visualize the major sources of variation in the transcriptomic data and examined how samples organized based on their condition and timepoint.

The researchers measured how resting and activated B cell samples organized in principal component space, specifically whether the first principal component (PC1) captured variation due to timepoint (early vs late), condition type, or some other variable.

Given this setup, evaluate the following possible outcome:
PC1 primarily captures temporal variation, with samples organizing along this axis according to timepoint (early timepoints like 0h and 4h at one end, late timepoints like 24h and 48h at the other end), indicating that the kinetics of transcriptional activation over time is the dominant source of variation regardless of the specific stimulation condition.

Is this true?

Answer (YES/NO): NO